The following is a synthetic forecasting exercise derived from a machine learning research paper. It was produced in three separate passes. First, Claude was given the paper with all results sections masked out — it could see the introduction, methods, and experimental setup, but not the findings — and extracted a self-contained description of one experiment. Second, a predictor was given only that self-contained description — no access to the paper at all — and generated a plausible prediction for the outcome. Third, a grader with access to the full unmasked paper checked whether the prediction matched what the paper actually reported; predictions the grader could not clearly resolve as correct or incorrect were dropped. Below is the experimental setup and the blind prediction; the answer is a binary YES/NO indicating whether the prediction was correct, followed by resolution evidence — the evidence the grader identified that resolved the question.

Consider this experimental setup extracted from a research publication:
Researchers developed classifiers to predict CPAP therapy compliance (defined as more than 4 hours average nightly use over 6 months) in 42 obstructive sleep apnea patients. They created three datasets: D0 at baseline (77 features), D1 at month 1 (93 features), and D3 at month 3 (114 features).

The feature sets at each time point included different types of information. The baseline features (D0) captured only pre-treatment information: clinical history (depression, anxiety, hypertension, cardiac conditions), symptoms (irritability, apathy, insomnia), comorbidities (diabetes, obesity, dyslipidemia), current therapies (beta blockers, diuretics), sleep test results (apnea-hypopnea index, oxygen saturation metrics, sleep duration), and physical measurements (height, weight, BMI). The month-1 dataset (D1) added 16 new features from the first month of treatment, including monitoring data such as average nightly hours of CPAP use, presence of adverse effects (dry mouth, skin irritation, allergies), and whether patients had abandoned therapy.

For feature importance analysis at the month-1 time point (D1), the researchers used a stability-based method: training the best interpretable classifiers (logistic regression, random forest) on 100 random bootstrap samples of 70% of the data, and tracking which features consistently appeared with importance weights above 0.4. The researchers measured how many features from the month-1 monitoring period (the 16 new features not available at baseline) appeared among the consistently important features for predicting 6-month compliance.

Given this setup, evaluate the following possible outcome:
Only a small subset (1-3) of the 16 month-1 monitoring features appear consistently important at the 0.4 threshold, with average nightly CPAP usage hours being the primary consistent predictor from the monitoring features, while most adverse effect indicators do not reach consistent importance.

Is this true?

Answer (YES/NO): YES